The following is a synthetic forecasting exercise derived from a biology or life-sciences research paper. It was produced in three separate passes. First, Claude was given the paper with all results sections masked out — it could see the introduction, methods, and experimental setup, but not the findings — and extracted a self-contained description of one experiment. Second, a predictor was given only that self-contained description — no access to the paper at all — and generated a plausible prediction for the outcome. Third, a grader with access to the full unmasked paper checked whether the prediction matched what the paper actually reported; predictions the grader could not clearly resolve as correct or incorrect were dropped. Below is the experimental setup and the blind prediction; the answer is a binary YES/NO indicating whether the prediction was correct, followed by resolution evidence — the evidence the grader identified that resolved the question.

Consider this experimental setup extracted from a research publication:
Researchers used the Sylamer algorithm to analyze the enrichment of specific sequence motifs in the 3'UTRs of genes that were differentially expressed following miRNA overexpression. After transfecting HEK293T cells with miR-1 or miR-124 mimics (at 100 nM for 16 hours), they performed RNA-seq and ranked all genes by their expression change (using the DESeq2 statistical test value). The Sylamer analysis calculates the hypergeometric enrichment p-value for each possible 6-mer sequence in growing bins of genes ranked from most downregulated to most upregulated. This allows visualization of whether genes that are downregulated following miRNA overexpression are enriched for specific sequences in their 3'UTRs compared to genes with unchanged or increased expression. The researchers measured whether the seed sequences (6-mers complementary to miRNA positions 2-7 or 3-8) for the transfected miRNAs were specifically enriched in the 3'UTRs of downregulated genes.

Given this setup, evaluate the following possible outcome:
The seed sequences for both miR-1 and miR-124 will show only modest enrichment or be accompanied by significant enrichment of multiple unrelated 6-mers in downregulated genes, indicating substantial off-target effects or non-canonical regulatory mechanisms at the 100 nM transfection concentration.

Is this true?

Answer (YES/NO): NO